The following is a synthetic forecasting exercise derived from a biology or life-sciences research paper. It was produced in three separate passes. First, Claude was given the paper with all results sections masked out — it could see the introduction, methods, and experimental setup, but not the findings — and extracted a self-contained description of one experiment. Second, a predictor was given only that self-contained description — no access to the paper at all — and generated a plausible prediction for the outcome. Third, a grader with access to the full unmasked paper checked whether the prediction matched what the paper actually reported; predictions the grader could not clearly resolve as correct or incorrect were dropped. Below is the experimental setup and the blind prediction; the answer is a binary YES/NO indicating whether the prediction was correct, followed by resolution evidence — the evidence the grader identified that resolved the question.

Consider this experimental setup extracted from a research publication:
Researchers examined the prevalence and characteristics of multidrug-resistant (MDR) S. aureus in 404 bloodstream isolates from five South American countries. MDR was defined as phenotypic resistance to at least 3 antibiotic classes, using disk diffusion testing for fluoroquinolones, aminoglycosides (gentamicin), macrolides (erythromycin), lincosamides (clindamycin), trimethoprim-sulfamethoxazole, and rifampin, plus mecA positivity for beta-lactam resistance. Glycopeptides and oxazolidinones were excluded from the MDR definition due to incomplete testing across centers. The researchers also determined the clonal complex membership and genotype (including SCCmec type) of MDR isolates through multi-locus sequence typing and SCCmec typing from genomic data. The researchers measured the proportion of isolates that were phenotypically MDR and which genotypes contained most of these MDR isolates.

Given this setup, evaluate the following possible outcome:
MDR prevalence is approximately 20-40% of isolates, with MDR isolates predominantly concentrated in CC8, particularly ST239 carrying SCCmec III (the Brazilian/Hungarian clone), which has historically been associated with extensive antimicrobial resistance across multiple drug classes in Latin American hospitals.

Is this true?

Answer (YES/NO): NO